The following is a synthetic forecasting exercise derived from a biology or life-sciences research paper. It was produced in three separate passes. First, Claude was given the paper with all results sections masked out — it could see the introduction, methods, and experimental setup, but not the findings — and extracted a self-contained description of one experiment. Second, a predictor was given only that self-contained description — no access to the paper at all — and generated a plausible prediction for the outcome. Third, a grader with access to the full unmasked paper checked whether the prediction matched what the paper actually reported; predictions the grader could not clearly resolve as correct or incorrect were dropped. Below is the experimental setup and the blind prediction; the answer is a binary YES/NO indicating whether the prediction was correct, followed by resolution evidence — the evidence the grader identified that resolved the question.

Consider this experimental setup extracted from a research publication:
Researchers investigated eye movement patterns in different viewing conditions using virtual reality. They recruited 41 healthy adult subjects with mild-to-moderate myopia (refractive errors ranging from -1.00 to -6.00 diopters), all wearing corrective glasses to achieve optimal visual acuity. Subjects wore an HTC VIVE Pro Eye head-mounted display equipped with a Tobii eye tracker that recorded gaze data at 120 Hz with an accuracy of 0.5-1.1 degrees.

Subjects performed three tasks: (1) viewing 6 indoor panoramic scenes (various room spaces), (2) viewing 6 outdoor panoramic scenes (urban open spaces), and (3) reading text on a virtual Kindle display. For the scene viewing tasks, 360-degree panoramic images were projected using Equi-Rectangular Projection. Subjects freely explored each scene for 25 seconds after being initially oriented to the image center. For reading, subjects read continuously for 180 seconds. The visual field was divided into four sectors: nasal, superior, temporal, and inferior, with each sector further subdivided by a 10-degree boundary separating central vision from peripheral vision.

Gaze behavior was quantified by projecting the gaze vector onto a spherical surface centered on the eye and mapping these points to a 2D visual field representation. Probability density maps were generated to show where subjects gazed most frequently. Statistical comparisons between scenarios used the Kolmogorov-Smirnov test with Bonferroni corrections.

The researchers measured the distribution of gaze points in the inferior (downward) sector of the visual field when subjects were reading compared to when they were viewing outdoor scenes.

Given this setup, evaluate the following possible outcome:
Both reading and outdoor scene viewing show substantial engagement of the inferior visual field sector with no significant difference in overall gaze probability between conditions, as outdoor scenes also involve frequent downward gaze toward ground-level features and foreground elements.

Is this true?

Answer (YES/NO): NO